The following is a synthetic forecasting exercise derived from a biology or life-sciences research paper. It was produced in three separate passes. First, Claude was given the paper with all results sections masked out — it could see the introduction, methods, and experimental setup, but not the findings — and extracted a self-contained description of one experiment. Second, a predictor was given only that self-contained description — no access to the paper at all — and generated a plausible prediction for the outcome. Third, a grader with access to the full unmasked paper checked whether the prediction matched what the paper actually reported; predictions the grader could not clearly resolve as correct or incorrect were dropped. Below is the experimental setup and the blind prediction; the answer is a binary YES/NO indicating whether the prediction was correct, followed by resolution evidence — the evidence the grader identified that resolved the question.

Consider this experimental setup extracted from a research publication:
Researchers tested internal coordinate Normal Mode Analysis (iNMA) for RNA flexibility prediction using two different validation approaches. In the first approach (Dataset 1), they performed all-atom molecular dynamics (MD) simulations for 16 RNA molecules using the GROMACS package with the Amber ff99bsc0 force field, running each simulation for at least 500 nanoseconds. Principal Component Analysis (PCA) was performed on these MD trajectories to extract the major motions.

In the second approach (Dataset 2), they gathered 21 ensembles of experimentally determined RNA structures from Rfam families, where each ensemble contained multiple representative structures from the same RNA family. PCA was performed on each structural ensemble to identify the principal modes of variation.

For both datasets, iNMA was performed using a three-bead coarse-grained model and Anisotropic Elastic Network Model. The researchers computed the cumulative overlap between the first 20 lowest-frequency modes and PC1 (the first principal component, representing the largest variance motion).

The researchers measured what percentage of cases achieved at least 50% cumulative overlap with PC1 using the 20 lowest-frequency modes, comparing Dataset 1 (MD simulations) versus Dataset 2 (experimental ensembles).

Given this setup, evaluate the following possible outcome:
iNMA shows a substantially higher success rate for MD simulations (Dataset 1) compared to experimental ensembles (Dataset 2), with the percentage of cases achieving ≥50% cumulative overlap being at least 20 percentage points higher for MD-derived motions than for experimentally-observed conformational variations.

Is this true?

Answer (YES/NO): YES